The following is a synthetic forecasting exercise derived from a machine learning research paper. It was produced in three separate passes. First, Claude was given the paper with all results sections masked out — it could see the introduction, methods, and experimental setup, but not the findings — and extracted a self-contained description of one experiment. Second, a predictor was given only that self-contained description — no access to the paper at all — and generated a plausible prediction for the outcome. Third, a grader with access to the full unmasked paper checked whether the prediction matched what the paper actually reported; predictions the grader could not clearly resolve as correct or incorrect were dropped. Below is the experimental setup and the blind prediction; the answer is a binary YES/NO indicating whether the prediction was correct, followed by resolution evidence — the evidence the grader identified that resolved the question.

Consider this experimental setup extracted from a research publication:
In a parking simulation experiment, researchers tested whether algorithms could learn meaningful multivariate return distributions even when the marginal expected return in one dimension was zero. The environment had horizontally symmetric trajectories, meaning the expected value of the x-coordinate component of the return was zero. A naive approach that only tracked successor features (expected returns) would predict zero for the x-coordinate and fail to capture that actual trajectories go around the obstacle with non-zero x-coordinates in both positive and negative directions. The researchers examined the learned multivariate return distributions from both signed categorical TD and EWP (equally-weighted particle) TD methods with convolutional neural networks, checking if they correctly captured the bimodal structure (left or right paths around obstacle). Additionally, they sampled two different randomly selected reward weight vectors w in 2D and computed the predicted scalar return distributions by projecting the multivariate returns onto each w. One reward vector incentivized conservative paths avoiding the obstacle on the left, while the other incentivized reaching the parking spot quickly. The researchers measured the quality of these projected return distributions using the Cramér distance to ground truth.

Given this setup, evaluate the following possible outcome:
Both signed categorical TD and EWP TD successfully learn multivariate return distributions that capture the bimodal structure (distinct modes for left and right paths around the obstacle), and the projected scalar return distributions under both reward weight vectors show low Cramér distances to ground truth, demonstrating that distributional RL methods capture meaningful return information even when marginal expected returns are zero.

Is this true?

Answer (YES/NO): YES